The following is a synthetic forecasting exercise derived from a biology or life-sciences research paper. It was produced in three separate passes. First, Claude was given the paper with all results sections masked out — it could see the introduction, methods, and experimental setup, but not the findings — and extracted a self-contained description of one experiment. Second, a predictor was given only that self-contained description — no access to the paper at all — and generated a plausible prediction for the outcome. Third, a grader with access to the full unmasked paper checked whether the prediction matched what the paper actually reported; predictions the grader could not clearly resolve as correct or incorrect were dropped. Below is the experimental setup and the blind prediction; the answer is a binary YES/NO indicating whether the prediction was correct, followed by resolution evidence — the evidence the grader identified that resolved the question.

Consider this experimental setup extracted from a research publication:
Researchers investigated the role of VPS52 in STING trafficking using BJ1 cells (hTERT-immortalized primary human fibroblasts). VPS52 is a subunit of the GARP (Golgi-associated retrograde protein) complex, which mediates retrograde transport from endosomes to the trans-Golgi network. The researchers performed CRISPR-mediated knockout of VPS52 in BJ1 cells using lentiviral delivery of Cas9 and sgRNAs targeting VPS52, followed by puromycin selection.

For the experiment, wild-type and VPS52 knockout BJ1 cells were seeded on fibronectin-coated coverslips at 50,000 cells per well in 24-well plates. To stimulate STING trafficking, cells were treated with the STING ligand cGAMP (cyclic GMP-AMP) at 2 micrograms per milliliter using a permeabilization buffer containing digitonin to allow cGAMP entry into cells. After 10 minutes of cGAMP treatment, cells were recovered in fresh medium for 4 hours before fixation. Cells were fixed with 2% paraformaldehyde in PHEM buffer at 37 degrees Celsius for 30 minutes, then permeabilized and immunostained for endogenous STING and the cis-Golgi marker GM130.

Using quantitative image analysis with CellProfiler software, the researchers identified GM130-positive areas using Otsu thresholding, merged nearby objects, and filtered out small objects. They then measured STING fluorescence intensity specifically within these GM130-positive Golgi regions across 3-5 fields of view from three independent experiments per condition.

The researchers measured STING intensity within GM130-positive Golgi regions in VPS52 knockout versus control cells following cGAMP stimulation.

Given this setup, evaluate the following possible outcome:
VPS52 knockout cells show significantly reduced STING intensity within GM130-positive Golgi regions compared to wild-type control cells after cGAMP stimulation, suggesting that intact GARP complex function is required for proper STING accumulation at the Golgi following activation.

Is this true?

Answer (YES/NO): NO